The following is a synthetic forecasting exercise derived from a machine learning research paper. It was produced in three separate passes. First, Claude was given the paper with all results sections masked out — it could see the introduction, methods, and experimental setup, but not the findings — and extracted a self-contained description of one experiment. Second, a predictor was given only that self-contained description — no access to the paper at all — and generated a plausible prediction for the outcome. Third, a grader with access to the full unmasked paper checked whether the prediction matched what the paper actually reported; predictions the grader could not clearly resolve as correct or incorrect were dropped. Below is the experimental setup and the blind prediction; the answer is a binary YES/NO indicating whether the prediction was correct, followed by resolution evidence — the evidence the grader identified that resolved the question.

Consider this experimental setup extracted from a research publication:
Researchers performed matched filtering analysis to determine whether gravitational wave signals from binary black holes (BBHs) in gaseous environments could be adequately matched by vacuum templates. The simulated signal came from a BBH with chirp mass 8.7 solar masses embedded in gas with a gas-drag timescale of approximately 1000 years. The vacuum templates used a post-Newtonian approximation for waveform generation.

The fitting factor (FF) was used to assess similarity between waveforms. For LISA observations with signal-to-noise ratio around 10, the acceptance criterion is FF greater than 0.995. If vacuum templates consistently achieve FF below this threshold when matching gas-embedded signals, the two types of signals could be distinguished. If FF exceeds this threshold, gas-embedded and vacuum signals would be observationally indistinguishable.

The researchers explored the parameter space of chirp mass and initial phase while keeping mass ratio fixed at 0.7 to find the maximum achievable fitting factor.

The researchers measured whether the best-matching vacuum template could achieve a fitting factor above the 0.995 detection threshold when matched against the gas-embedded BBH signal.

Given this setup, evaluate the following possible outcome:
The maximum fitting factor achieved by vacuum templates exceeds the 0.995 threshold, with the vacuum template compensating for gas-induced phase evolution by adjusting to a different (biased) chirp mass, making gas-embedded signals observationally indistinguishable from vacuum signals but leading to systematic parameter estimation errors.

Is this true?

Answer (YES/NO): YES